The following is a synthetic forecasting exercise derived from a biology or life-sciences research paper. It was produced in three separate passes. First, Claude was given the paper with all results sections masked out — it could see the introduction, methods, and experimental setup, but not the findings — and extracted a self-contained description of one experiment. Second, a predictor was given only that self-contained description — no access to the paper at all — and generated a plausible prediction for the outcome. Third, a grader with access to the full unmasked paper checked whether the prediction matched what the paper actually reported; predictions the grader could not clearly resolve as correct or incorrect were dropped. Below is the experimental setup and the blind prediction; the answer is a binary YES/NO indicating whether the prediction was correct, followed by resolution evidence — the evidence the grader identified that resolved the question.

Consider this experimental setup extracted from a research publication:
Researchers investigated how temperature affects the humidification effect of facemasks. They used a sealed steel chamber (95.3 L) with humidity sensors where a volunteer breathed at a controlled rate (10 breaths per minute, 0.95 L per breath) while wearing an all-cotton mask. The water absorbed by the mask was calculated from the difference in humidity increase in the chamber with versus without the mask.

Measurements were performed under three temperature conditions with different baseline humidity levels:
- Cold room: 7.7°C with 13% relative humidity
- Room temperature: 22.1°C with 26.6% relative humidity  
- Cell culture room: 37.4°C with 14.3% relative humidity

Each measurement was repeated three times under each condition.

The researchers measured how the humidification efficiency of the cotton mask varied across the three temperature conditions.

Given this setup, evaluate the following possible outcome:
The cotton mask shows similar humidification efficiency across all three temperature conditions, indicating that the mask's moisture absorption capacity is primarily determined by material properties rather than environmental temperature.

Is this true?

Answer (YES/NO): NO